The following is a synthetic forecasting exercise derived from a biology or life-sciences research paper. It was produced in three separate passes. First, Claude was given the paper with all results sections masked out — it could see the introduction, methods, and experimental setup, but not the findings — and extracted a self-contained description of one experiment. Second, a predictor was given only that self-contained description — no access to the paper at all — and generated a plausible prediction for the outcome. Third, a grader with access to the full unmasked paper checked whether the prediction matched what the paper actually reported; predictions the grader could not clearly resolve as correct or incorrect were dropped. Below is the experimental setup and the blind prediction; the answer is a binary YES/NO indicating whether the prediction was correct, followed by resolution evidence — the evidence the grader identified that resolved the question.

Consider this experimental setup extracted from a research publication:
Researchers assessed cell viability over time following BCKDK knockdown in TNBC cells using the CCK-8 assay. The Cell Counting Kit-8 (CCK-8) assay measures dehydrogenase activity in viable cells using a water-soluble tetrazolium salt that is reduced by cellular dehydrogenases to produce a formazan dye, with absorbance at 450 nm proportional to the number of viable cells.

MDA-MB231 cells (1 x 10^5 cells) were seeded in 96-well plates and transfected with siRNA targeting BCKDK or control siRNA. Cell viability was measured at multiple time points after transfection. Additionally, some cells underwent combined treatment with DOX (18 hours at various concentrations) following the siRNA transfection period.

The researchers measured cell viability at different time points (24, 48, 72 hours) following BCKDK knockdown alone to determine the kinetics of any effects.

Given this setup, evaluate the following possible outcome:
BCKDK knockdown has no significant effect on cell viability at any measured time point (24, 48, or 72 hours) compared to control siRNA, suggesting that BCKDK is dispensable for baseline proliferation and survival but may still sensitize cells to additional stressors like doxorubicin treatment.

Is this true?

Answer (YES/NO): NO